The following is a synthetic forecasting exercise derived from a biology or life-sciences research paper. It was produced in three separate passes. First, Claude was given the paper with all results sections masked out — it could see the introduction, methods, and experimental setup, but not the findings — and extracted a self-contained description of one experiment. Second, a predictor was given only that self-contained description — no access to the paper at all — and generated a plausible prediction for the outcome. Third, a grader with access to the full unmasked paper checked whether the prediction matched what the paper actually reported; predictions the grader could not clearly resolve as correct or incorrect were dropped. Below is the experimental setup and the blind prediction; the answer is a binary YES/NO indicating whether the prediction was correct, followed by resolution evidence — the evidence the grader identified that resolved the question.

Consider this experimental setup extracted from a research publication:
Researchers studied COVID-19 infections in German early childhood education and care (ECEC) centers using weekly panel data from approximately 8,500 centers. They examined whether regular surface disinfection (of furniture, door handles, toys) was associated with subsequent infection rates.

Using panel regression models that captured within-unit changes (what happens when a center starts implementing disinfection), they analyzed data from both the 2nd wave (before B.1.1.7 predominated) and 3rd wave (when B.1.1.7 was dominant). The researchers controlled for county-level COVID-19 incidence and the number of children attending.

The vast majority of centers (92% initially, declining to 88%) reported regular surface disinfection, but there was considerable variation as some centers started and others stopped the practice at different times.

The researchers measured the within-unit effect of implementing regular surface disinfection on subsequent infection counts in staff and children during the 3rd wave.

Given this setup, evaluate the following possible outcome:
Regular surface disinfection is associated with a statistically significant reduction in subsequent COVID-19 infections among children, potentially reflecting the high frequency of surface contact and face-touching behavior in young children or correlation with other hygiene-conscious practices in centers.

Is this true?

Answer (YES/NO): NO